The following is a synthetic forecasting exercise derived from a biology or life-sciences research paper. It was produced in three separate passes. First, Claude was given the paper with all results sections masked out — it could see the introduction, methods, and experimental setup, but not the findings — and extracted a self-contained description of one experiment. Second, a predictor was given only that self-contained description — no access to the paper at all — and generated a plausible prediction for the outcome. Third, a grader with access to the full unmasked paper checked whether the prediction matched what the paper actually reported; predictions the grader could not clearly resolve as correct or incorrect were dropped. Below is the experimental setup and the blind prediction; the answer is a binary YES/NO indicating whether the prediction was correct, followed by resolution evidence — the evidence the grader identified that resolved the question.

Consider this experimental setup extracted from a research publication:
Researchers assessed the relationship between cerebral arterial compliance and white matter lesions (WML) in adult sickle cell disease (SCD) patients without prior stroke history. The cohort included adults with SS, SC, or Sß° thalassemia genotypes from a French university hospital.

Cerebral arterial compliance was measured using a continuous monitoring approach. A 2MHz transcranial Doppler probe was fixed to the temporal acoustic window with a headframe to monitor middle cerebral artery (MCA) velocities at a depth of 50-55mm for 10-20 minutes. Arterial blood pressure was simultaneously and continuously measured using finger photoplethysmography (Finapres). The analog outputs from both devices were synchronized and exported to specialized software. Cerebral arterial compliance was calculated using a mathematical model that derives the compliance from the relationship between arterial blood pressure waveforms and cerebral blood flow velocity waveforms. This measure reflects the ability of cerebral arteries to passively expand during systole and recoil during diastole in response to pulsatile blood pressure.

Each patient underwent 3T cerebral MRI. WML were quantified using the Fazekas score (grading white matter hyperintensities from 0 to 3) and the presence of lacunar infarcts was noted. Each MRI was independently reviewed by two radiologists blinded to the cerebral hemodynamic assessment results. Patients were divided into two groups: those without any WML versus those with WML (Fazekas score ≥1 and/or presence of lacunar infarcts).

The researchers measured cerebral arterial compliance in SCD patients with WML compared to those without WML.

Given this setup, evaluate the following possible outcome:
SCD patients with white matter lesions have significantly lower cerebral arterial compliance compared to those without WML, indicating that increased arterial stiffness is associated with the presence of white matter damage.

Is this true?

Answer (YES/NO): YES